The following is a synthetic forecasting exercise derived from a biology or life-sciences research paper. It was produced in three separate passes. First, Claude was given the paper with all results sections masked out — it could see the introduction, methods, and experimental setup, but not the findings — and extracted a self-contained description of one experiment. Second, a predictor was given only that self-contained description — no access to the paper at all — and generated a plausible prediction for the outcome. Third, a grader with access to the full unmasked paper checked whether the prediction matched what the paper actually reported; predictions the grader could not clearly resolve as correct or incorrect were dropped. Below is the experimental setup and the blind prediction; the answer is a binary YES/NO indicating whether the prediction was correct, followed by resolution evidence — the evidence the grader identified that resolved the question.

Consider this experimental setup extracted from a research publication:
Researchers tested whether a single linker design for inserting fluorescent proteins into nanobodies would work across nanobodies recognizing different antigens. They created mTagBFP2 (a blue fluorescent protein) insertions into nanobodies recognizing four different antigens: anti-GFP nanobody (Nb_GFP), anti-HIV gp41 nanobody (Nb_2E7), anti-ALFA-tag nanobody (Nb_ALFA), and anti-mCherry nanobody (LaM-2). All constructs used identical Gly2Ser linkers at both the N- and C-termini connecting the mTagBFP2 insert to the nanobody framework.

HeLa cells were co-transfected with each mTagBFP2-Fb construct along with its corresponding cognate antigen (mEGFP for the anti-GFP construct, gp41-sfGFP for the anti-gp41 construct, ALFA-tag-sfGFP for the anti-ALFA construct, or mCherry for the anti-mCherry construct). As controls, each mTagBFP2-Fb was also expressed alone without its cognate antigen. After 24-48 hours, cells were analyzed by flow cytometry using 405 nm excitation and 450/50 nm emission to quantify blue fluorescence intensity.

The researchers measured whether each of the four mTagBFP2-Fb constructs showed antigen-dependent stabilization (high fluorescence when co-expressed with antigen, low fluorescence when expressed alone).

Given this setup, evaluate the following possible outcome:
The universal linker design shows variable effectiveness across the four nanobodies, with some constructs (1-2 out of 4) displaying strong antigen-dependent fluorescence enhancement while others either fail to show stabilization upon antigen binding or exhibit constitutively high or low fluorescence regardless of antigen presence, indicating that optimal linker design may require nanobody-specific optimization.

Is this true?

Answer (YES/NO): YES